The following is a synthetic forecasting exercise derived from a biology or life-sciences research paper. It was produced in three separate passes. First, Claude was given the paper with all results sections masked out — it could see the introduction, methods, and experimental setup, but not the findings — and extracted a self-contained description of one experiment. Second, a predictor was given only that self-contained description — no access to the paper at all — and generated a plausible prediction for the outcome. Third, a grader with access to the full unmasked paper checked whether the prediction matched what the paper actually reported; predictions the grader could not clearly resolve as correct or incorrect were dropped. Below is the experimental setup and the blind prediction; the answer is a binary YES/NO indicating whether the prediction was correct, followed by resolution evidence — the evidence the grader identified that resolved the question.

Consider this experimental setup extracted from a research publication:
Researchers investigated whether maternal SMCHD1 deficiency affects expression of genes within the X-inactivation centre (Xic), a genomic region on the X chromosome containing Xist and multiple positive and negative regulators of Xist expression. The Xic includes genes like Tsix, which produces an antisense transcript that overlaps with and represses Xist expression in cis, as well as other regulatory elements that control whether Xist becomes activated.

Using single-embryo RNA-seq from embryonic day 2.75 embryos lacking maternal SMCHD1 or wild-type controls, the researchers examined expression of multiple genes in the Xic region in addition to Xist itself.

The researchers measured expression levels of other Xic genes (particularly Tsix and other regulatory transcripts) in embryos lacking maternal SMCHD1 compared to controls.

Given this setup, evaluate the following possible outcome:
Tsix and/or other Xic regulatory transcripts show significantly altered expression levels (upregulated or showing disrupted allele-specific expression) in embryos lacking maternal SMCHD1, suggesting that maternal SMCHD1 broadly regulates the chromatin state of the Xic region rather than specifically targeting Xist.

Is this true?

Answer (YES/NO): NO